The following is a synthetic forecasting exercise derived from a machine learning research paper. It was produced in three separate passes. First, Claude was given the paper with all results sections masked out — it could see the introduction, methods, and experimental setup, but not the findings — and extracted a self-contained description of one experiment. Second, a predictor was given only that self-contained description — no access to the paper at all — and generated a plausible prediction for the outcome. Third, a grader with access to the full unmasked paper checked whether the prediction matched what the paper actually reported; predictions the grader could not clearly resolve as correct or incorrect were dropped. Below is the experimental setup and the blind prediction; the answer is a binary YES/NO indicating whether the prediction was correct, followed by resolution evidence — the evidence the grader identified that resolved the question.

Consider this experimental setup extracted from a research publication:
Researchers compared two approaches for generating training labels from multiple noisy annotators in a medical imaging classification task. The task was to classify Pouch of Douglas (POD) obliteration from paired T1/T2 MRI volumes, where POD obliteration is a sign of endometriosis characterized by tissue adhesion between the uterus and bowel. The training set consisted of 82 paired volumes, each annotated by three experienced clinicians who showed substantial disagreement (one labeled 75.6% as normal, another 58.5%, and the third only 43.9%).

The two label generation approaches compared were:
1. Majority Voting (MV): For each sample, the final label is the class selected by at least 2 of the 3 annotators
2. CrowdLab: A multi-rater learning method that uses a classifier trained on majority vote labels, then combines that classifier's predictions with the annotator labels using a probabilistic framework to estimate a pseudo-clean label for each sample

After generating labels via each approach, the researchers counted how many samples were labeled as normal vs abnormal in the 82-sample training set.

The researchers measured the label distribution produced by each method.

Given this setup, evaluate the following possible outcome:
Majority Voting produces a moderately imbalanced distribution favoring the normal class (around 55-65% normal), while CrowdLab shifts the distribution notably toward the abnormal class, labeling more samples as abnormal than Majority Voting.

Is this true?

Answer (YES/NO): YES